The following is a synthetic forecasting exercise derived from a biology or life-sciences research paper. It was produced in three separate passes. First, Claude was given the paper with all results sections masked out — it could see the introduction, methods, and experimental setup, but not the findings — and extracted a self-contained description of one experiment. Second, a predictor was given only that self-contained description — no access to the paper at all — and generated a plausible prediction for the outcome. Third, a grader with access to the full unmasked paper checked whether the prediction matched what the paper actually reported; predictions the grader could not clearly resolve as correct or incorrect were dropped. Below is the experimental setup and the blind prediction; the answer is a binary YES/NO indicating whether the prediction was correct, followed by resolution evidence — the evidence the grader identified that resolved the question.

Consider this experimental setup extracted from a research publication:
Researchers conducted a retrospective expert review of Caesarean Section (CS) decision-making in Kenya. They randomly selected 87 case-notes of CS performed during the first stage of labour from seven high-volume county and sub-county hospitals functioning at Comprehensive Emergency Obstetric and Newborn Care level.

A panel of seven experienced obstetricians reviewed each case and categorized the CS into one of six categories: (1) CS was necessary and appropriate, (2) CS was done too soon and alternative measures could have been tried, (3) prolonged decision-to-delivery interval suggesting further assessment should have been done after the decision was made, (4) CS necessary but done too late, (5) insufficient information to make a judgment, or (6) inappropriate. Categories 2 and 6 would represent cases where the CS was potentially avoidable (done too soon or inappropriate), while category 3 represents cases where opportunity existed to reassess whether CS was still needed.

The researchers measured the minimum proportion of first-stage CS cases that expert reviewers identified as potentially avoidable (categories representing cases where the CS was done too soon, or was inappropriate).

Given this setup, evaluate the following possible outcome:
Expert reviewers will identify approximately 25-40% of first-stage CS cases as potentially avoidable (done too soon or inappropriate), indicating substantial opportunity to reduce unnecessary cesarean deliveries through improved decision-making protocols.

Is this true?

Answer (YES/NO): NO